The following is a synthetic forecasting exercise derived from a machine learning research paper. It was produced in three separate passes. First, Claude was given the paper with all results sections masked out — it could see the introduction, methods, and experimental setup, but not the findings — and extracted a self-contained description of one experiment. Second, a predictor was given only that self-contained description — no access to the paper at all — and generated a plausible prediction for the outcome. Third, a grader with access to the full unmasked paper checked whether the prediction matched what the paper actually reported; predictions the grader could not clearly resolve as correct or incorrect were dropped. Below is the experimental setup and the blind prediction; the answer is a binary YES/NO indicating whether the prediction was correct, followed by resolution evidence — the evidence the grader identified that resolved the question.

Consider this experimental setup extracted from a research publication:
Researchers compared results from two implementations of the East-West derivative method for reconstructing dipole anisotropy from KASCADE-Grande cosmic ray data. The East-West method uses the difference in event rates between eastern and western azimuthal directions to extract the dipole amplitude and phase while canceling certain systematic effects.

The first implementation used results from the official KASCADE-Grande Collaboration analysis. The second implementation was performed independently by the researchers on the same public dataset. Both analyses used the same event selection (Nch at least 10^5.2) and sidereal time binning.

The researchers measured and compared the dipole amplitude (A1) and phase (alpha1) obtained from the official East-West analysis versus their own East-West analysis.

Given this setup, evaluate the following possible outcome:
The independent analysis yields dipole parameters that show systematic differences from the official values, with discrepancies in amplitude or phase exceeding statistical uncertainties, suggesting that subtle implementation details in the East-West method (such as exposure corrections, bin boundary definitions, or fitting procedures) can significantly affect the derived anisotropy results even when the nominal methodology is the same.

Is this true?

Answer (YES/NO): NO